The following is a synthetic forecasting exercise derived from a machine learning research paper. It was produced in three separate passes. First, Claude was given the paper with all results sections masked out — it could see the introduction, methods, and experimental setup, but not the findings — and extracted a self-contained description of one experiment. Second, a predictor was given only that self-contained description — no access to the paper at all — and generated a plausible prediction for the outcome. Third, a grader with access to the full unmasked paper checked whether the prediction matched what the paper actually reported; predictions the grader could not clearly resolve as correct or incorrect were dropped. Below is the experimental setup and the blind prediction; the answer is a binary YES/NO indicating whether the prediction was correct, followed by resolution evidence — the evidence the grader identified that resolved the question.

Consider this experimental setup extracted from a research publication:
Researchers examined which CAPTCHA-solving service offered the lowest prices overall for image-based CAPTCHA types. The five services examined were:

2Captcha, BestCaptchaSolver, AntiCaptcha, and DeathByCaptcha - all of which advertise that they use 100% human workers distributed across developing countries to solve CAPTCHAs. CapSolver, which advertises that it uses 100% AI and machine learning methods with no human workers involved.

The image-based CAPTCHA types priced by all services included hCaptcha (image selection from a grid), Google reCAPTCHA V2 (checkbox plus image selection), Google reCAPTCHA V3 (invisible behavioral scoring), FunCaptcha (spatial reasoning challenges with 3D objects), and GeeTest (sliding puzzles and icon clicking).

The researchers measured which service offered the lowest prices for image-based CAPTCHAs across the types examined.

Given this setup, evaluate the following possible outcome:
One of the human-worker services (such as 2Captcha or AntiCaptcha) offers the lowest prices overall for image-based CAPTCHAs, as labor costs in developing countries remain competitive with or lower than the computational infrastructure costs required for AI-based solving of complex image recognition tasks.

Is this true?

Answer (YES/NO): NO